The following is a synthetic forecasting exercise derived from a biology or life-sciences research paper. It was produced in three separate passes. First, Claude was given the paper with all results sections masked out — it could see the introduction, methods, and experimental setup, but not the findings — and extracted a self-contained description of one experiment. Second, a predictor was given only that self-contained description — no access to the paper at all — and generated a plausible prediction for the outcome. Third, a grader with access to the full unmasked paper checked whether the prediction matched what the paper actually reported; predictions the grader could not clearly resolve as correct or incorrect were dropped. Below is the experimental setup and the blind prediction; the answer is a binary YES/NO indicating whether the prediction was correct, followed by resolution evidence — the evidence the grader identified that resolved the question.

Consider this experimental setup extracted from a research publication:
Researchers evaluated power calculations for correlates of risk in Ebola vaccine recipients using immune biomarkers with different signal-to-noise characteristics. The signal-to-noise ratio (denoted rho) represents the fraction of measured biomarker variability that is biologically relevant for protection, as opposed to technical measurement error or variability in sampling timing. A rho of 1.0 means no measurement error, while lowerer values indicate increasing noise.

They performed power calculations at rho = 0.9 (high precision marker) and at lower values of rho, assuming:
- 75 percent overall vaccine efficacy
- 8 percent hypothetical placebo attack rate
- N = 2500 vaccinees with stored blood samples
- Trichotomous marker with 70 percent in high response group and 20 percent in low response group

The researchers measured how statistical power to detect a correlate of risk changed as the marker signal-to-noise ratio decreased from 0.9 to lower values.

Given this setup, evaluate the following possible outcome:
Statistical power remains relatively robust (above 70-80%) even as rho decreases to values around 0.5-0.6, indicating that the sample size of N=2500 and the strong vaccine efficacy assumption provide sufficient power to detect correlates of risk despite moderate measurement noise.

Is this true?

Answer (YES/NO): NO